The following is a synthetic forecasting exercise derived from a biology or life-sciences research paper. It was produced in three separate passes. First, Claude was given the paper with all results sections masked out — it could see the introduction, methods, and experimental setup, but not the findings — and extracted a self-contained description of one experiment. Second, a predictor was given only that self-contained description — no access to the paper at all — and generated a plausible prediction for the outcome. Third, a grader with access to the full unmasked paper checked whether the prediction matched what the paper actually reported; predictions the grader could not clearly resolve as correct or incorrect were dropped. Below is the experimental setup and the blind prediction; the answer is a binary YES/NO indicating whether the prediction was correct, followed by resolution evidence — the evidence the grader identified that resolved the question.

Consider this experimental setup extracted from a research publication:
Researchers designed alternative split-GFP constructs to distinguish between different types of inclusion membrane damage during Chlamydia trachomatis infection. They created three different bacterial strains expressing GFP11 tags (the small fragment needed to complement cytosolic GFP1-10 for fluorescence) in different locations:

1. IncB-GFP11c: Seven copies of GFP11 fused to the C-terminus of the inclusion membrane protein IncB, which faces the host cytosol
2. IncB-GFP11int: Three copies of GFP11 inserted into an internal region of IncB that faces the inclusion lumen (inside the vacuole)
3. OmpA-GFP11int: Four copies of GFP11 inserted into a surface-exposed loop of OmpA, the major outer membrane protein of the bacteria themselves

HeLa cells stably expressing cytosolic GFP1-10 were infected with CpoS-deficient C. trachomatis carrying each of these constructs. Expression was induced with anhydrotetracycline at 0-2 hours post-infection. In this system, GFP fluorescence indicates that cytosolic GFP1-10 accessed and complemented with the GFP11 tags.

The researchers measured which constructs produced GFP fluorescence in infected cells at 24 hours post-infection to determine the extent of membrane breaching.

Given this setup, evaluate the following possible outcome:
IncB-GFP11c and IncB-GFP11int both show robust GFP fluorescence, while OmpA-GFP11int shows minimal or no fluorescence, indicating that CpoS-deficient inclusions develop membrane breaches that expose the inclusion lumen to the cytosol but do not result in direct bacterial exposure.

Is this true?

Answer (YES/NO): NO